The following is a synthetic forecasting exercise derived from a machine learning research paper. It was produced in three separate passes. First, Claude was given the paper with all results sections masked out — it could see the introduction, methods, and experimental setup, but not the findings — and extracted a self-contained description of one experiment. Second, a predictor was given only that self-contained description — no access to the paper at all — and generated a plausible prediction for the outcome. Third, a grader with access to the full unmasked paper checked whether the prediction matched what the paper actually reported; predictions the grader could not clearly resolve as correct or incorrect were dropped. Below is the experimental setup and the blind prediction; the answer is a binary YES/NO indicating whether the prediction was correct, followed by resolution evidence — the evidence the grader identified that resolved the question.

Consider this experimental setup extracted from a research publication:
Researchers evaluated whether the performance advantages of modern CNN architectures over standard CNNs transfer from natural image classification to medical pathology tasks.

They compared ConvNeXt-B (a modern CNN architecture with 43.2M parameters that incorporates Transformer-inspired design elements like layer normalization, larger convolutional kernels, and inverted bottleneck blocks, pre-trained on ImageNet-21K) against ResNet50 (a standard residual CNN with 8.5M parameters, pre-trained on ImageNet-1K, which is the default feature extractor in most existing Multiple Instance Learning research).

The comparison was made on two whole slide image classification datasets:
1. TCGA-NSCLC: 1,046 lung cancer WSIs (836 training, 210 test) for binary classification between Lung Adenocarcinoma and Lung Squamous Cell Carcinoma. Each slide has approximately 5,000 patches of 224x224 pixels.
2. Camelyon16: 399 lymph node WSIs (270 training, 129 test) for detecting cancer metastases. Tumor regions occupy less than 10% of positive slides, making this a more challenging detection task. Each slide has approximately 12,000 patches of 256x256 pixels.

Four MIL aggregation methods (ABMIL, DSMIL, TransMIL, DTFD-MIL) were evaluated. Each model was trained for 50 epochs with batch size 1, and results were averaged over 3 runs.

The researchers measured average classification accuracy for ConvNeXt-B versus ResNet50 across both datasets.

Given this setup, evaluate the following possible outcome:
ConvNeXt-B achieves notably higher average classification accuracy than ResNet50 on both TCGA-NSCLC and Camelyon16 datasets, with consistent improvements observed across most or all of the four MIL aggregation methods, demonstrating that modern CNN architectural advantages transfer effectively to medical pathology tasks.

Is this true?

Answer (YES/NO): NO